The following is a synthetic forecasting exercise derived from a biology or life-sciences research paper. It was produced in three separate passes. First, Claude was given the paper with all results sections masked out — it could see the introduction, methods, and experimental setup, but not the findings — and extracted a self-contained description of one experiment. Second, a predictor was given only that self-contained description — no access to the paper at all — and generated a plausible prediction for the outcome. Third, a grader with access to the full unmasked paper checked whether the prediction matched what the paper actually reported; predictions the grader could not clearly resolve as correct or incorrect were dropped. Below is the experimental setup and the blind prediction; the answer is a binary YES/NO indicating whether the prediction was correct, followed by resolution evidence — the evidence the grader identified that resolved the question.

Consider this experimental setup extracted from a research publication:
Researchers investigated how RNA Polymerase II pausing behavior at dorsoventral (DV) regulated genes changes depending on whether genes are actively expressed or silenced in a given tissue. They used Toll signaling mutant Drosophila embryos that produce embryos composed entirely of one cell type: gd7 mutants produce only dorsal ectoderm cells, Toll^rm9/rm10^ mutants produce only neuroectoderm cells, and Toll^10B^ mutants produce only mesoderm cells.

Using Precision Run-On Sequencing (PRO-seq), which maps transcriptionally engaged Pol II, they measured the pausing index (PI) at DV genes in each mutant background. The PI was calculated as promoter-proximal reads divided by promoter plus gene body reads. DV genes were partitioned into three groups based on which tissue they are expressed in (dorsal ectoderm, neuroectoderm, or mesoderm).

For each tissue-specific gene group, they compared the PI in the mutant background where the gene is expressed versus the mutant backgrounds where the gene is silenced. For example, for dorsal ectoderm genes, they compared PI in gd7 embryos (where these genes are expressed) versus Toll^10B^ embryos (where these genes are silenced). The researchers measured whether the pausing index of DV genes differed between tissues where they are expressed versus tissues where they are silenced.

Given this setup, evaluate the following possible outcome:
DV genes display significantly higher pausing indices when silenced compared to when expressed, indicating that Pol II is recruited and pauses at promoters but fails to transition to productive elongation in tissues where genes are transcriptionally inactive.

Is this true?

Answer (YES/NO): YES